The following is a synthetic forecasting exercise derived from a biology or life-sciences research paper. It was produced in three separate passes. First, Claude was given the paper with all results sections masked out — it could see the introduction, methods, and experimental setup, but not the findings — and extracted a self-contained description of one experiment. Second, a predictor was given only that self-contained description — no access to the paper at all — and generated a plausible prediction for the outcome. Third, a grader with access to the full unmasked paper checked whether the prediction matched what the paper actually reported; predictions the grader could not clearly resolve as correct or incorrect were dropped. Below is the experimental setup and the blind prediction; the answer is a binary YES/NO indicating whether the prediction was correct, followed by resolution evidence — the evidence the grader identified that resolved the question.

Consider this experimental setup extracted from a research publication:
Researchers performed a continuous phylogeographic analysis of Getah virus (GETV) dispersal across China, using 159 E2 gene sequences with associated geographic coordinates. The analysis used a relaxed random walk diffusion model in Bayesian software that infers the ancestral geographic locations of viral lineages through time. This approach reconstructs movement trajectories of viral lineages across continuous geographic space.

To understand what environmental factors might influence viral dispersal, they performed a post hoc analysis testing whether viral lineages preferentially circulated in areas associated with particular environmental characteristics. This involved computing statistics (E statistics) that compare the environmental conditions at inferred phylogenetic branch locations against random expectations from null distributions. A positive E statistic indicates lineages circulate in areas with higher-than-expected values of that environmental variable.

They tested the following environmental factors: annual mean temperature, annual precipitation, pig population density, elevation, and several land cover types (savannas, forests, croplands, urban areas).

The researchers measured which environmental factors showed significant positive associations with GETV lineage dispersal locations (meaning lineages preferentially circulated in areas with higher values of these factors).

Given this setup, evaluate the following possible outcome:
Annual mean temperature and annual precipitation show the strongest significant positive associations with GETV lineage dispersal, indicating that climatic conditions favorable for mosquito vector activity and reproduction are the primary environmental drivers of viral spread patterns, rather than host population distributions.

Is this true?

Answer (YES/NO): NO